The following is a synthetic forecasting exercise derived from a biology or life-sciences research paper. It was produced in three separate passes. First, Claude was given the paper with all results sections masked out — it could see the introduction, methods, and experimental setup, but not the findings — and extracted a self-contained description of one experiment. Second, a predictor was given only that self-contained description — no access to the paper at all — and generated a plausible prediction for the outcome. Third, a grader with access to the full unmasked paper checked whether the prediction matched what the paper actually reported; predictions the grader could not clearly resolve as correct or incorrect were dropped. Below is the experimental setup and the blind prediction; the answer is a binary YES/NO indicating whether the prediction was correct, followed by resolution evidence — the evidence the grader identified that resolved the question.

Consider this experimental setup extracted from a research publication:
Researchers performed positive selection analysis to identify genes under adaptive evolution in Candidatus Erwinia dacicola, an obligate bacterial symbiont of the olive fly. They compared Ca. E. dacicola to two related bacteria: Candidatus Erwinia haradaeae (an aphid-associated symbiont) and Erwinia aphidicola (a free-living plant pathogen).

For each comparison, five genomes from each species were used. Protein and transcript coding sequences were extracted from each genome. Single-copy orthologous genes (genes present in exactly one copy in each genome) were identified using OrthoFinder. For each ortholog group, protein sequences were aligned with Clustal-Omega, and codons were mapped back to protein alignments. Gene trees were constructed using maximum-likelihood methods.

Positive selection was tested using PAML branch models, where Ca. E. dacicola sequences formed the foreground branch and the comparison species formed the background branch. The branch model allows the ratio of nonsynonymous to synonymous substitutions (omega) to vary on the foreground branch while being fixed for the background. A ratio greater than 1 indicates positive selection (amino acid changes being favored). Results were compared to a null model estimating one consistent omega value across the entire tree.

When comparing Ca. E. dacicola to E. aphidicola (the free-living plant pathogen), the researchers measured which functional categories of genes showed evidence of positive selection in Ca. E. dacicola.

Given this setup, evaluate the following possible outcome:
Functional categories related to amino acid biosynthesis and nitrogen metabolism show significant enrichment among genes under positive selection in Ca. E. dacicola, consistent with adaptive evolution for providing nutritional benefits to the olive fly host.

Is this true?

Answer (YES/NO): YES